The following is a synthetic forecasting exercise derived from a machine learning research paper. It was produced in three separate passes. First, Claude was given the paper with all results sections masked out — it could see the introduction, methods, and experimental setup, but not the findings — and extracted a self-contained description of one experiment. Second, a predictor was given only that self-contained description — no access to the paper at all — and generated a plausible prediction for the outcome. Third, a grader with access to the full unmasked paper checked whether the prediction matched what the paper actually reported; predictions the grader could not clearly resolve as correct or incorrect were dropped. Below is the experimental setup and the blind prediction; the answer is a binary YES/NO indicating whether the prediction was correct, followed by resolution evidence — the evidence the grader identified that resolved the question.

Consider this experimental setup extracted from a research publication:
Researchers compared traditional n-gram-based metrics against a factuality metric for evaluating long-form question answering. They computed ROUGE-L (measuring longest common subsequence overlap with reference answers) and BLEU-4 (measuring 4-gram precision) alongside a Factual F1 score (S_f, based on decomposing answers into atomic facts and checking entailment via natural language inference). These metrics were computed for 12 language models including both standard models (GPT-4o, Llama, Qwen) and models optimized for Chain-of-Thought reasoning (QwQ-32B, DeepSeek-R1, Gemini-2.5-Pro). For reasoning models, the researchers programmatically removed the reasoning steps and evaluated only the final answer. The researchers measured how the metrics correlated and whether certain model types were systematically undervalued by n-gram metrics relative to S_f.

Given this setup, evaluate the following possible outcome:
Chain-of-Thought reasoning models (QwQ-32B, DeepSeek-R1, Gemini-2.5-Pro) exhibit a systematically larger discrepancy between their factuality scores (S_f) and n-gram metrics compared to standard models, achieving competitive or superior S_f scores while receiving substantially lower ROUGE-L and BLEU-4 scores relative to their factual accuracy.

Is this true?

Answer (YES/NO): YES